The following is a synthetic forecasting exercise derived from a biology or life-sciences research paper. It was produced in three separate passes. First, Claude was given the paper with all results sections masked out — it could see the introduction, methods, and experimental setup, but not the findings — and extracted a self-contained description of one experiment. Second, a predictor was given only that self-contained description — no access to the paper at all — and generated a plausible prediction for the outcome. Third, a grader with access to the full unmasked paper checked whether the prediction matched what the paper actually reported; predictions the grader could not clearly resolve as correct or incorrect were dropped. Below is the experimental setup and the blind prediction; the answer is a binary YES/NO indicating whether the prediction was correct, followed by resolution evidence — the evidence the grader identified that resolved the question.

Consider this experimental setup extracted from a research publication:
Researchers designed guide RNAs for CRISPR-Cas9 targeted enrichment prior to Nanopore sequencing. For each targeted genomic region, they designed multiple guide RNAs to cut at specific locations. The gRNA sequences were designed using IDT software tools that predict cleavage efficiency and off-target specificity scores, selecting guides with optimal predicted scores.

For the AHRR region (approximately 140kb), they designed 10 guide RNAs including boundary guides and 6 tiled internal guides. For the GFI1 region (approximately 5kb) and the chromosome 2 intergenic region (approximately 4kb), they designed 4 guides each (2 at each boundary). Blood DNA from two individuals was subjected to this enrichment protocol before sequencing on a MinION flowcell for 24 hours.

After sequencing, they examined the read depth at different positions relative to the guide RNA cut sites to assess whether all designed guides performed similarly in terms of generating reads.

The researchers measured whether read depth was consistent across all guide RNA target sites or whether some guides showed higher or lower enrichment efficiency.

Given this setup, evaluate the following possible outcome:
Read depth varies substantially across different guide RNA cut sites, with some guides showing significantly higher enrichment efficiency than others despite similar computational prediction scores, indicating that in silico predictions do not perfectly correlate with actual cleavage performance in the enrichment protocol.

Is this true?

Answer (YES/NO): NO